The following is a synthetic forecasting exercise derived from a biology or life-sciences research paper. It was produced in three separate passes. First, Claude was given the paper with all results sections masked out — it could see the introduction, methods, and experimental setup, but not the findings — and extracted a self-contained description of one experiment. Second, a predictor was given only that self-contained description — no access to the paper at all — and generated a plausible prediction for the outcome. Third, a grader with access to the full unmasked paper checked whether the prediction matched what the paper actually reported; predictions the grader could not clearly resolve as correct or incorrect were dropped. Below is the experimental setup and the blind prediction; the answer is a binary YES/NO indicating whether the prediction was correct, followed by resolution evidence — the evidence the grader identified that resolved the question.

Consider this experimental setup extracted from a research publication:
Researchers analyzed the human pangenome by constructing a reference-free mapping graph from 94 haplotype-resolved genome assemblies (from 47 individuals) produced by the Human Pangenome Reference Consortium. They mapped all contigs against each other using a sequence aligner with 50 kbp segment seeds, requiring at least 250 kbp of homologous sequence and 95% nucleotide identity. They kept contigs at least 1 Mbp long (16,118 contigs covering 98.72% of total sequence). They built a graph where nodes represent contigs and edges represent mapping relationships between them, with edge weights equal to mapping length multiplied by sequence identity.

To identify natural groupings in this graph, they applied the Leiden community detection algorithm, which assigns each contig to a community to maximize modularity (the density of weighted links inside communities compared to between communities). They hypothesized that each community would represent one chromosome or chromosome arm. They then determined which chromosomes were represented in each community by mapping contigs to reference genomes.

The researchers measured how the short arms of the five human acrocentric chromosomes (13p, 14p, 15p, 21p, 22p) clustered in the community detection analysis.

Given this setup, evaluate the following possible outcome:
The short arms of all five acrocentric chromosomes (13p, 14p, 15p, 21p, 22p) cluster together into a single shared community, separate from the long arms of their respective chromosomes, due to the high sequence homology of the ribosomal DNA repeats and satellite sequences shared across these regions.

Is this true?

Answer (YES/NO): NO